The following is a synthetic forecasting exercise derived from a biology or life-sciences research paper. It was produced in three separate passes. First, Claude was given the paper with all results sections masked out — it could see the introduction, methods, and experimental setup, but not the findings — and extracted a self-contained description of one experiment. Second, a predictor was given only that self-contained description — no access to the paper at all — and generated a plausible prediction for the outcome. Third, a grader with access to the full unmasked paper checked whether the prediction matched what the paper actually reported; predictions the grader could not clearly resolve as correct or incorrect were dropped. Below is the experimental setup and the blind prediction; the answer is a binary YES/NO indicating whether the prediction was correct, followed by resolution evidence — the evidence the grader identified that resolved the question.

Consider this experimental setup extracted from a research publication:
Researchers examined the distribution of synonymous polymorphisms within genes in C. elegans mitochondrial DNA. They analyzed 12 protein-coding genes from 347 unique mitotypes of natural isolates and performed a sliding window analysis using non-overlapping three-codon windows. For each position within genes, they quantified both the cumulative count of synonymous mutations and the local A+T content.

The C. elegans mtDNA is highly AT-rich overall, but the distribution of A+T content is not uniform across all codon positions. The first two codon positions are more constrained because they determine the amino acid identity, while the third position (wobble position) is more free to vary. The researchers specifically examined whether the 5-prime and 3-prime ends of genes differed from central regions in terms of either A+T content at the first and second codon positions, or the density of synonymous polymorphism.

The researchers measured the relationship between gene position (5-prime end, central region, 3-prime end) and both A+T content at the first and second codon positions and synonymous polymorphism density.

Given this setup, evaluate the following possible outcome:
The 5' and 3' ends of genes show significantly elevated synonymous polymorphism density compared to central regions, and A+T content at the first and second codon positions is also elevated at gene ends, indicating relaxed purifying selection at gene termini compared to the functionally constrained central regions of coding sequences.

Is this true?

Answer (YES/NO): NO